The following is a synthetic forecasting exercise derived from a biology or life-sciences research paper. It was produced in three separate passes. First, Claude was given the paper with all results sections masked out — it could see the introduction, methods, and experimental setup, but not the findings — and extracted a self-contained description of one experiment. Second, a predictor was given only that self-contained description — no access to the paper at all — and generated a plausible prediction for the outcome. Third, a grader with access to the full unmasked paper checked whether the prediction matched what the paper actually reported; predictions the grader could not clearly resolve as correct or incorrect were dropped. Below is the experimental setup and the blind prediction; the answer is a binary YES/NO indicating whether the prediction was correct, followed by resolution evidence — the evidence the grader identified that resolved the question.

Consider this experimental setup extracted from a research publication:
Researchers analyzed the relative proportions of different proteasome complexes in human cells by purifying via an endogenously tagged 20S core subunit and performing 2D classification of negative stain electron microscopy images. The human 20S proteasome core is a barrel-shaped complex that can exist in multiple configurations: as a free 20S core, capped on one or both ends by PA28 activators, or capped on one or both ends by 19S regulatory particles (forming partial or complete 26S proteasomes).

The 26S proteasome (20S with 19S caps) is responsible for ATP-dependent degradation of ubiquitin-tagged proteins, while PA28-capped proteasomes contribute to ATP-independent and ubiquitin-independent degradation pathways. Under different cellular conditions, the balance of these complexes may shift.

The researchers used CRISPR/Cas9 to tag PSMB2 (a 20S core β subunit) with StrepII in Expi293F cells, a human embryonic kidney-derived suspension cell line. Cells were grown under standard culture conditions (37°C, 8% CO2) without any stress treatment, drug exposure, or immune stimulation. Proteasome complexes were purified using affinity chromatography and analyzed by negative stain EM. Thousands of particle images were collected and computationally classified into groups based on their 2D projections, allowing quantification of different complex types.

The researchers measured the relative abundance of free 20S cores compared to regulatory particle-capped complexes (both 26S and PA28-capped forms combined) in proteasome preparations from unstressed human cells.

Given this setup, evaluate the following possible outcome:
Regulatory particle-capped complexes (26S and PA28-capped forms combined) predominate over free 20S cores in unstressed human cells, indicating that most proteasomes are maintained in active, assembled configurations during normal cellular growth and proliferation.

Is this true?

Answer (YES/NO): NO